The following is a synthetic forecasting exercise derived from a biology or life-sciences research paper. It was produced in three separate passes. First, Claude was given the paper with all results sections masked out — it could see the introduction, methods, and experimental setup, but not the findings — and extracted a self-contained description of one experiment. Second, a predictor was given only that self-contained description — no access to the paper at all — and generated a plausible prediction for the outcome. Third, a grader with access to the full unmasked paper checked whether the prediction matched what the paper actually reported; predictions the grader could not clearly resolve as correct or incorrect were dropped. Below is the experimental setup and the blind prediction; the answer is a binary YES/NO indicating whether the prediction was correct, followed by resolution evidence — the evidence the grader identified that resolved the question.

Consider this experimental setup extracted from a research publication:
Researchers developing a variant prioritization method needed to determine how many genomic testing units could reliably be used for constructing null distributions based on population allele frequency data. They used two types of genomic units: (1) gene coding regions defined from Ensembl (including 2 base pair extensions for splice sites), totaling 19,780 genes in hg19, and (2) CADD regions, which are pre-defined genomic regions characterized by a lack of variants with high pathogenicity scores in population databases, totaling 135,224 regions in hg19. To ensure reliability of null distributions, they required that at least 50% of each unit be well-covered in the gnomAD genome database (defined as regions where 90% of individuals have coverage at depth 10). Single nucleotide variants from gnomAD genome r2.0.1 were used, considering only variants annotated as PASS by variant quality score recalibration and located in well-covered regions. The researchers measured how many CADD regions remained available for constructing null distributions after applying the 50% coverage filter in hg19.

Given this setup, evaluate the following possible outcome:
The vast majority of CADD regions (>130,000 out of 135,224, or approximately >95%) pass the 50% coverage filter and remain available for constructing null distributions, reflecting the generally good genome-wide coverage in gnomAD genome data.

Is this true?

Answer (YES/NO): NO